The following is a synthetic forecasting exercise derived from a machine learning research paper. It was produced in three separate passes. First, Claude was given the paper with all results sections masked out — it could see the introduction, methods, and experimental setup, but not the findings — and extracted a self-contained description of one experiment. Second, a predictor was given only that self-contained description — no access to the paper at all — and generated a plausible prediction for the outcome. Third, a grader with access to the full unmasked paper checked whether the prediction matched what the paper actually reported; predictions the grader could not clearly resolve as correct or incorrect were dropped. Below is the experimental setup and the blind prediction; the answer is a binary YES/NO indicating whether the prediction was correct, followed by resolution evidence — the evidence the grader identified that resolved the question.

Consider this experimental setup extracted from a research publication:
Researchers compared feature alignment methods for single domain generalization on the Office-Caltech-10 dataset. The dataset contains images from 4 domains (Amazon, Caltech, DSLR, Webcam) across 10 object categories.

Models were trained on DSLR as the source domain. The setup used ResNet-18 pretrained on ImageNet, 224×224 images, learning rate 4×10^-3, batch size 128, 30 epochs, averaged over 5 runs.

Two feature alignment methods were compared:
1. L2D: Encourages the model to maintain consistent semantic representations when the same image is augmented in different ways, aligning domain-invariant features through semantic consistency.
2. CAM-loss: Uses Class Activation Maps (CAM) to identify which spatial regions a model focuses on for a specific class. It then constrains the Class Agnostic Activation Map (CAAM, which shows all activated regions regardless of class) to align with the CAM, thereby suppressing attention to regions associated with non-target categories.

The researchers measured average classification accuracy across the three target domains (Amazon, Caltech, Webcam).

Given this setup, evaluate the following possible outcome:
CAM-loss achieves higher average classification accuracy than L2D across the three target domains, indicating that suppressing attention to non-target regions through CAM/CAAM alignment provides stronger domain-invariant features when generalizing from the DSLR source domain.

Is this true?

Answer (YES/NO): YES